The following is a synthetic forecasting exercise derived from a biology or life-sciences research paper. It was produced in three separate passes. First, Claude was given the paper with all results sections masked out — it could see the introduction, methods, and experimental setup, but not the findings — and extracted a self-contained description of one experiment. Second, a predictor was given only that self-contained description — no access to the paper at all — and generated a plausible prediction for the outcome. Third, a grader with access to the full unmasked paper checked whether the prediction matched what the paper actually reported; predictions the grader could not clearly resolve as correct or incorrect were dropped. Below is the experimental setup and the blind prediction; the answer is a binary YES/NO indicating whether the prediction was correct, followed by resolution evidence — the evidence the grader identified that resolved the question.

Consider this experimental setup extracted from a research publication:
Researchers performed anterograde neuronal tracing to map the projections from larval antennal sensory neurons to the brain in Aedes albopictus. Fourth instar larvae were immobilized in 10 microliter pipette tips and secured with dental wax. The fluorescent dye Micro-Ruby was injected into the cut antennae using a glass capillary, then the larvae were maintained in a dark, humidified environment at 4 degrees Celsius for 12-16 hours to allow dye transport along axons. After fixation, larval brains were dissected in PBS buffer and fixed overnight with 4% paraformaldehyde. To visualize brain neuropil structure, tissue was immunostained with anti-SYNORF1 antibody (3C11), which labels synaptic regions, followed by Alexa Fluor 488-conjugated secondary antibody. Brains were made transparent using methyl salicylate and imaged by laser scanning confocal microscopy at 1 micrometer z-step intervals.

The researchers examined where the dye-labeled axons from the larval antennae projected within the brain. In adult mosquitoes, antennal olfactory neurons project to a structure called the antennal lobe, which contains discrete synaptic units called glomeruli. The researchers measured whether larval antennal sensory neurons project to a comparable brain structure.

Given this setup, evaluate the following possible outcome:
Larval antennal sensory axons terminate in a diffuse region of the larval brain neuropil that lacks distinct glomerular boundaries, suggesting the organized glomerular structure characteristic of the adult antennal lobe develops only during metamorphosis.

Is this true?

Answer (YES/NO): NO